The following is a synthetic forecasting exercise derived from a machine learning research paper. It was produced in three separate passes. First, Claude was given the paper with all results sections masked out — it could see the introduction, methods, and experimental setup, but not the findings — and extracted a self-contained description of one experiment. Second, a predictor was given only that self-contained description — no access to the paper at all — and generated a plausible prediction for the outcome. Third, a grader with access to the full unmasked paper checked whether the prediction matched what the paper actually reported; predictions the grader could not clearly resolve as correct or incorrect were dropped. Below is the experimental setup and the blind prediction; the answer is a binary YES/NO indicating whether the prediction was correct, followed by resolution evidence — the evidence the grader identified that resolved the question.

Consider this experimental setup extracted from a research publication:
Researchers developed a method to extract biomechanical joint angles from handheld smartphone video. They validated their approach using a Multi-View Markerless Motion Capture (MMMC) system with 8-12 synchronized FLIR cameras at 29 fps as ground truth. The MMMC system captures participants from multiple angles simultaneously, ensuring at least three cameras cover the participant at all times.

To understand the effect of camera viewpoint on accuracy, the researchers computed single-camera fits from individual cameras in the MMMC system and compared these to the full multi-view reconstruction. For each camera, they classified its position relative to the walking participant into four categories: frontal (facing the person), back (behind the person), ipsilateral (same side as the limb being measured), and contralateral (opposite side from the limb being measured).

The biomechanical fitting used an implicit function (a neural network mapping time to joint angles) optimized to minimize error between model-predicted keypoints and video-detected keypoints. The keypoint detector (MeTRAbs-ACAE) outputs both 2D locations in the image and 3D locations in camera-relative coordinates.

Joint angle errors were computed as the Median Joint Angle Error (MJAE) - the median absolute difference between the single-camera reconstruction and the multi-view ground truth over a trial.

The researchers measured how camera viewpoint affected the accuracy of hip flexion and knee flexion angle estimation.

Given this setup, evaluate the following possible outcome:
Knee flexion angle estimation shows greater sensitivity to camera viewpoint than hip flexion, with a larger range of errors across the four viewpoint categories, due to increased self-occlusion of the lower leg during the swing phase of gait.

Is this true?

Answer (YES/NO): YES